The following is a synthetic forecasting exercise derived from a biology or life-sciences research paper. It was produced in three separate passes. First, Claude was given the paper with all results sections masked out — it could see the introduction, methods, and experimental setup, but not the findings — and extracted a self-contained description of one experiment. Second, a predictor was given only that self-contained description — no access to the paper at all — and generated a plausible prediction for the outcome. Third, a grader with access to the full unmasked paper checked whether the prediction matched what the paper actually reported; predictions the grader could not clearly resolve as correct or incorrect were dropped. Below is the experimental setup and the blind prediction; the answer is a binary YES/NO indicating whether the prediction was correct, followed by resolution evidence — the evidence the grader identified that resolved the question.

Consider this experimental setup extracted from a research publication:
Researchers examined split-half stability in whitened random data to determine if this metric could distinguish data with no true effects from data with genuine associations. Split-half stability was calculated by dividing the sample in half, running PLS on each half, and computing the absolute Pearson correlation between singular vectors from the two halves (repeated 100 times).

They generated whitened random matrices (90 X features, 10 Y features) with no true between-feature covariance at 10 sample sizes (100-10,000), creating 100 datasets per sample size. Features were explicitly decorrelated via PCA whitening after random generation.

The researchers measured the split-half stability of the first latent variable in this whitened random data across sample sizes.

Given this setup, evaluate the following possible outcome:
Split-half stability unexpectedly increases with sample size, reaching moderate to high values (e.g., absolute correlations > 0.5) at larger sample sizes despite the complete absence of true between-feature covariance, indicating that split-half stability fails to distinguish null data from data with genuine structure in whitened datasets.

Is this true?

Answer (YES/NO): NO